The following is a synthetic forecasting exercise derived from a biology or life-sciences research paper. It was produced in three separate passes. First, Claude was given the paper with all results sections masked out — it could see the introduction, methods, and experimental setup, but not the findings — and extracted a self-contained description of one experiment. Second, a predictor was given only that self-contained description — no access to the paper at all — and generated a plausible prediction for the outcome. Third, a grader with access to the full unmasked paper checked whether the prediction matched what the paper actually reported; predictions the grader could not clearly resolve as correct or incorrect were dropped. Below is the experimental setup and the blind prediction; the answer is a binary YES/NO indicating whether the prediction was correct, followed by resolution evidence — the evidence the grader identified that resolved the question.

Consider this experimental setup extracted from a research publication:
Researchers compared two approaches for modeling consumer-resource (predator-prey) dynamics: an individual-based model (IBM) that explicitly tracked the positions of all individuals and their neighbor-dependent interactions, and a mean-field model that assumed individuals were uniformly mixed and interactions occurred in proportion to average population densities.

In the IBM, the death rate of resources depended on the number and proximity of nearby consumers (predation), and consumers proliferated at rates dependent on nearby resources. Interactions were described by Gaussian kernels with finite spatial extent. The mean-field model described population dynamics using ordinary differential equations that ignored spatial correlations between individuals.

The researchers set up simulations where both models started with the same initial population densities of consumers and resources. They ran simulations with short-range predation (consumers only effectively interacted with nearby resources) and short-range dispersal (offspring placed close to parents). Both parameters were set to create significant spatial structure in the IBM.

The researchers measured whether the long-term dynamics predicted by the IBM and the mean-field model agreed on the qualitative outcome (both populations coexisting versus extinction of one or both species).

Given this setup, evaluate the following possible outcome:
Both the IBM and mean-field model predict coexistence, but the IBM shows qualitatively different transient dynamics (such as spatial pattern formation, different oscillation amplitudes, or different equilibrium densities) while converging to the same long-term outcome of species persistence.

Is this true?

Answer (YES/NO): NO